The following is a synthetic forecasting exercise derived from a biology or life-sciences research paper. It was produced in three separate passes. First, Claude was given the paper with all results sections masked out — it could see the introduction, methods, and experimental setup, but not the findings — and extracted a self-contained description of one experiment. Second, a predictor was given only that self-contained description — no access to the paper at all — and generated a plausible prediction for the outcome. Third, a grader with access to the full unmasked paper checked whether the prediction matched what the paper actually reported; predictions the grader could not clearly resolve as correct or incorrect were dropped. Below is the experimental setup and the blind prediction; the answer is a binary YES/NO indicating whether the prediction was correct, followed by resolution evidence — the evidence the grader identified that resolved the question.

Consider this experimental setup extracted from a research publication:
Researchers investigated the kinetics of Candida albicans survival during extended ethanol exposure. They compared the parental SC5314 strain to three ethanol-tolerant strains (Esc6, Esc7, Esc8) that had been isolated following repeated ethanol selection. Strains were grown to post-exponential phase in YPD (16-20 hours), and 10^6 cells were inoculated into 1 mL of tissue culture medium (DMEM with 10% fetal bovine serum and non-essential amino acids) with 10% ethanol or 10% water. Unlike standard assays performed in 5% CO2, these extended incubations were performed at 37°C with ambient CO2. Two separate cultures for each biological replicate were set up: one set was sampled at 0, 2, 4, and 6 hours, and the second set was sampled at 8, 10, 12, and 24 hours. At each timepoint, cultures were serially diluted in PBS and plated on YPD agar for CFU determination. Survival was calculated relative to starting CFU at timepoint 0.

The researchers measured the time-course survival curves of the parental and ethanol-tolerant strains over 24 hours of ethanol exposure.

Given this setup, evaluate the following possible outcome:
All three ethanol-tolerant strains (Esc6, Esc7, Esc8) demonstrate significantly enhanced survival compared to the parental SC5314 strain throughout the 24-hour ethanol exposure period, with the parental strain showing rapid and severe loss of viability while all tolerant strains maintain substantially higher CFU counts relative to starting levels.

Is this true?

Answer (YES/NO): NO